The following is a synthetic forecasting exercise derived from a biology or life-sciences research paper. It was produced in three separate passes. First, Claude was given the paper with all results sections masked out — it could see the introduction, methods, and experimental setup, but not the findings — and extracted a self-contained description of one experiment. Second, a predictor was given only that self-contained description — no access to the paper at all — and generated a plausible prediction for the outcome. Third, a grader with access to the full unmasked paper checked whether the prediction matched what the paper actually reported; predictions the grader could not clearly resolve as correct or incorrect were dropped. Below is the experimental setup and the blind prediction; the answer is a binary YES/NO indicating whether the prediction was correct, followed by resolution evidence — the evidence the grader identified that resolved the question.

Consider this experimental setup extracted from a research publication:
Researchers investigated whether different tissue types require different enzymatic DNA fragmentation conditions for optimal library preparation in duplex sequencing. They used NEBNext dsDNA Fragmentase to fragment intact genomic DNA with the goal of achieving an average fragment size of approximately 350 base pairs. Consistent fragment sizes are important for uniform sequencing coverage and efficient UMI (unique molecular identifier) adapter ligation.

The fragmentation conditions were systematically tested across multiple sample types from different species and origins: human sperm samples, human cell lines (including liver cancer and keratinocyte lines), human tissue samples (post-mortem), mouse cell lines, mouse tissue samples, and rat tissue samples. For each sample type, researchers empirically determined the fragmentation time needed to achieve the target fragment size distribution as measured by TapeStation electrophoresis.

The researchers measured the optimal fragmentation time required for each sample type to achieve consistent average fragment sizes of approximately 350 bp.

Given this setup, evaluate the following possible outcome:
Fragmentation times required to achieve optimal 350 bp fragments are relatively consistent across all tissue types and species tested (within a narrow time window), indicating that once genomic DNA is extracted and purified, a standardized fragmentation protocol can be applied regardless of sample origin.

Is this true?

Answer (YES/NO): NO